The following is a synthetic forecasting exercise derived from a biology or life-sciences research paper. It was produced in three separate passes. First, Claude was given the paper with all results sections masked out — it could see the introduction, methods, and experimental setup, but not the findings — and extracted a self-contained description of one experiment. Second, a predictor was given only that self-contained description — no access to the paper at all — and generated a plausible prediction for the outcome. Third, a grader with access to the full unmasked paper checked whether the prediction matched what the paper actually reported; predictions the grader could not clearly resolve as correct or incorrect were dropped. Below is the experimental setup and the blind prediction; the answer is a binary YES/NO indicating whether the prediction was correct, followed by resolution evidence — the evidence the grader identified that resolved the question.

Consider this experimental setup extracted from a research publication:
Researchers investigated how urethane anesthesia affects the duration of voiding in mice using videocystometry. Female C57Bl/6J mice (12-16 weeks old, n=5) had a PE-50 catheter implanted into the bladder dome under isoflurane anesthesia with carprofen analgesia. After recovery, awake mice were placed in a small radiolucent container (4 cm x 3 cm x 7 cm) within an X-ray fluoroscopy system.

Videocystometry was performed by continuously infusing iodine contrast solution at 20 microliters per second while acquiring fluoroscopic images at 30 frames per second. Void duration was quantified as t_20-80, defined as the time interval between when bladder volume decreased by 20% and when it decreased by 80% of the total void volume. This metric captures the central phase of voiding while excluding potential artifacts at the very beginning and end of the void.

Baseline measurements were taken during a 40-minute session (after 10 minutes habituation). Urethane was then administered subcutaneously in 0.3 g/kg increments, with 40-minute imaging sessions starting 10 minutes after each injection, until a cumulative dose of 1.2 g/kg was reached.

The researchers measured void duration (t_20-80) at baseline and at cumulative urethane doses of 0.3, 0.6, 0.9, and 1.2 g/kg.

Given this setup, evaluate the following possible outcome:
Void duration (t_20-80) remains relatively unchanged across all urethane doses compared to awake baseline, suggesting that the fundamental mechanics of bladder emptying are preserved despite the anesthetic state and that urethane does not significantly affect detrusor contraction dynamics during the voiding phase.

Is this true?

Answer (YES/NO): NO